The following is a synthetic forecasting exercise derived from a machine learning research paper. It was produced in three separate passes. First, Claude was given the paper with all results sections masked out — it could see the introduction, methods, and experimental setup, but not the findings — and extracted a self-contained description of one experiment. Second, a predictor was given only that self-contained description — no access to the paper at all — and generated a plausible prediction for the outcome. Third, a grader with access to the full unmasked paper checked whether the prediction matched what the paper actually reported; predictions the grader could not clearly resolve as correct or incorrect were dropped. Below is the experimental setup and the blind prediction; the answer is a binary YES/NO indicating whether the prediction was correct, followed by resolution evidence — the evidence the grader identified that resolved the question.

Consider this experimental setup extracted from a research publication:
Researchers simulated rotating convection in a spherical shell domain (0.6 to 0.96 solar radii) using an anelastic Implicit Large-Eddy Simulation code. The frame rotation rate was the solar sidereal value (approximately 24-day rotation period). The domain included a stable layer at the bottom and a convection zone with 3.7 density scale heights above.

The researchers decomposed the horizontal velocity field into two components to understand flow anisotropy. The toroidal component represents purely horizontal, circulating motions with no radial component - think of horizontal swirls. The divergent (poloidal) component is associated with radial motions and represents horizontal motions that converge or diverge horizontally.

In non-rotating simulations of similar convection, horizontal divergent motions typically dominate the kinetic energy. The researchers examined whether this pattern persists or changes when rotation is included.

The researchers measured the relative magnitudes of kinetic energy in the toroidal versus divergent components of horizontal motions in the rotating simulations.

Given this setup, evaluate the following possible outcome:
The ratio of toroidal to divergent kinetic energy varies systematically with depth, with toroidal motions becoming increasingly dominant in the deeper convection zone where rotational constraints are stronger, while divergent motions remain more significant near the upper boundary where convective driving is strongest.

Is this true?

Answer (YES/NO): NO